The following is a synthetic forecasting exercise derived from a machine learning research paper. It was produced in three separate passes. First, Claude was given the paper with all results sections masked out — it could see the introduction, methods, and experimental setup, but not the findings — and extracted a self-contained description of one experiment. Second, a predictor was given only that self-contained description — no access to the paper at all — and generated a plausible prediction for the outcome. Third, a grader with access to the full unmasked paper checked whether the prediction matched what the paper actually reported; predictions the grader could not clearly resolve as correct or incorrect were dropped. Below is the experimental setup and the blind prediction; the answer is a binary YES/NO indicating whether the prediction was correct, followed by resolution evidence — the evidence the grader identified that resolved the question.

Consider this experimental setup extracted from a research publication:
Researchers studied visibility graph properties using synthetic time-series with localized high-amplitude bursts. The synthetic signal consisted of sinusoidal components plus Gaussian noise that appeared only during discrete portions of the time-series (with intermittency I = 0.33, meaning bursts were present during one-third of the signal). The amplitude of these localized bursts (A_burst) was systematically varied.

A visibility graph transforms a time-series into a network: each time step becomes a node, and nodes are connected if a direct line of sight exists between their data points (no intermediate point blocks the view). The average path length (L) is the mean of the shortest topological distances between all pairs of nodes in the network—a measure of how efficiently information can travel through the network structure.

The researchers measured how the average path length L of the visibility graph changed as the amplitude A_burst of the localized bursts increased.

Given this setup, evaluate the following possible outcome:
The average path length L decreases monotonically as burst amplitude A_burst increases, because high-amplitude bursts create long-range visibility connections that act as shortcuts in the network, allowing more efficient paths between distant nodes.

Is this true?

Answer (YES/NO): YES